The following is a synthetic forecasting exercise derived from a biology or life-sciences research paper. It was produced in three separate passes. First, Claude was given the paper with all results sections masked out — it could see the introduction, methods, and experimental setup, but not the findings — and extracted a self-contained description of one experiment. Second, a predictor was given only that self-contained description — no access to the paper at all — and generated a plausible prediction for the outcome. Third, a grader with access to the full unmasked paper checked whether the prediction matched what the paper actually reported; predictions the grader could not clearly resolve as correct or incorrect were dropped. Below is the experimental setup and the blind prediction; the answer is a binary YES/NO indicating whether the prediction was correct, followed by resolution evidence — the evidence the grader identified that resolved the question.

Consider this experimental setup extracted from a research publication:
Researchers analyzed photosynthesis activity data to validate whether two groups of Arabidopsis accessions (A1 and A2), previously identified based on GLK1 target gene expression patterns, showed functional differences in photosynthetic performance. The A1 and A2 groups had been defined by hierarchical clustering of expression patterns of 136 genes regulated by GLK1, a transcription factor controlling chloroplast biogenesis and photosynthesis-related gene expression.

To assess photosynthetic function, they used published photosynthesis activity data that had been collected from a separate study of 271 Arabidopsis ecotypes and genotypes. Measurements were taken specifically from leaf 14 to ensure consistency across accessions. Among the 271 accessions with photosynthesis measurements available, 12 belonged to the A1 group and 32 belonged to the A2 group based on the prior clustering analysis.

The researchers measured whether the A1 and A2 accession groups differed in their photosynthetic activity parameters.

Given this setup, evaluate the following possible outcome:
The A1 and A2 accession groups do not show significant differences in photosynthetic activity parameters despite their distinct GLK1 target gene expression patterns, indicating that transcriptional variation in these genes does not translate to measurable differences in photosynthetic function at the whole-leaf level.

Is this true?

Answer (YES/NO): NO